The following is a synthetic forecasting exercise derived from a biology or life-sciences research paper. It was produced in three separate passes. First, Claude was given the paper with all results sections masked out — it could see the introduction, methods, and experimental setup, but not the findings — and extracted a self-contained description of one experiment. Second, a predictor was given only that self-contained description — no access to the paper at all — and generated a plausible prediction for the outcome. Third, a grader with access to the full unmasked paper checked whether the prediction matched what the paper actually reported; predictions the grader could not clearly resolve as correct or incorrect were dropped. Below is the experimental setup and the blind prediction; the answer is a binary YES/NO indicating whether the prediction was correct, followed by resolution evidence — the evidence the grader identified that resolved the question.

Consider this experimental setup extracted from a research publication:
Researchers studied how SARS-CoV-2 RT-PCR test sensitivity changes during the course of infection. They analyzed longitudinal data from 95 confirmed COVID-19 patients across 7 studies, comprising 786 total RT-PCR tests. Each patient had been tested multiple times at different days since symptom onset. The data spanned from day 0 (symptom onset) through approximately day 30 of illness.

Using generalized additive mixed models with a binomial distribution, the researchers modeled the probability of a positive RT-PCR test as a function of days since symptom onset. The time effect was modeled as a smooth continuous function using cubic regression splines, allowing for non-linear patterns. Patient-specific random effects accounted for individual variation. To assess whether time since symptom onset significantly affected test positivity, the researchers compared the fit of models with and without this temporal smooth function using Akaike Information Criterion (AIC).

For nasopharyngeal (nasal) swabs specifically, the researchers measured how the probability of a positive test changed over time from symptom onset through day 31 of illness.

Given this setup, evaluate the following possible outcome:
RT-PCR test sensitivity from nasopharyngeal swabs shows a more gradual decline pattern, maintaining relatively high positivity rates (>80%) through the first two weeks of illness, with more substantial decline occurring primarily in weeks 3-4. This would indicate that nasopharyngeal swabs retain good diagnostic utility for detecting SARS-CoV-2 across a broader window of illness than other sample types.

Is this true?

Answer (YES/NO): NO